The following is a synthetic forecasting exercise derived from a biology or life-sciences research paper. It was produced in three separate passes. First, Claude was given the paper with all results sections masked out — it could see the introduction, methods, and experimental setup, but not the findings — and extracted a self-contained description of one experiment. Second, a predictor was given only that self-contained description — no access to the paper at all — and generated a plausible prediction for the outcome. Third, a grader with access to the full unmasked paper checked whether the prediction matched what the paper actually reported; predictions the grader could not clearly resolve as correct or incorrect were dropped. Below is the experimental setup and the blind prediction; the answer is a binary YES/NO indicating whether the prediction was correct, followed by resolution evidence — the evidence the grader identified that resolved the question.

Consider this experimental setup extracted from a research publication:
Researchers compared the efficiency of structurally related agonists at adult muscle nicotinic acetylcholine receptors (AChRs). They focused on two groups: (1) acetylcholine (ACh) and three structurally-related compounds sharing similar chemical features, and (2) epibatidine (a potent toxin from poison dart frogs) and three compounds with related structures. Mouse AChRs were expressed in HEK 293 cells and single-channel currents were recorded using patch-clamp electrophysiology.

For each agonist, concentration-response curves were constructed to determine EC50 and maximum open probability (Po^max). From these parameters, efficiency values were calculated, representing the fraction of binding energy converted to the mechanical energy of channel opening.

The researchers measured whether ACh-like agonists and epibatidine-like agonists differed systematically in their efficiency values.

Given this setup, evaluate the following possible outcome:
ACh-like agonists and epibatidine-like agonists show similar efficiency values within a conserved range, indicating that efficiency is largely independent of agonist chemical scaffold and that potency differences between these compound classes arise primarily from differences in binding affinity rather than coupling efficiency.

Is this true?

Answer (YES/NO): NO